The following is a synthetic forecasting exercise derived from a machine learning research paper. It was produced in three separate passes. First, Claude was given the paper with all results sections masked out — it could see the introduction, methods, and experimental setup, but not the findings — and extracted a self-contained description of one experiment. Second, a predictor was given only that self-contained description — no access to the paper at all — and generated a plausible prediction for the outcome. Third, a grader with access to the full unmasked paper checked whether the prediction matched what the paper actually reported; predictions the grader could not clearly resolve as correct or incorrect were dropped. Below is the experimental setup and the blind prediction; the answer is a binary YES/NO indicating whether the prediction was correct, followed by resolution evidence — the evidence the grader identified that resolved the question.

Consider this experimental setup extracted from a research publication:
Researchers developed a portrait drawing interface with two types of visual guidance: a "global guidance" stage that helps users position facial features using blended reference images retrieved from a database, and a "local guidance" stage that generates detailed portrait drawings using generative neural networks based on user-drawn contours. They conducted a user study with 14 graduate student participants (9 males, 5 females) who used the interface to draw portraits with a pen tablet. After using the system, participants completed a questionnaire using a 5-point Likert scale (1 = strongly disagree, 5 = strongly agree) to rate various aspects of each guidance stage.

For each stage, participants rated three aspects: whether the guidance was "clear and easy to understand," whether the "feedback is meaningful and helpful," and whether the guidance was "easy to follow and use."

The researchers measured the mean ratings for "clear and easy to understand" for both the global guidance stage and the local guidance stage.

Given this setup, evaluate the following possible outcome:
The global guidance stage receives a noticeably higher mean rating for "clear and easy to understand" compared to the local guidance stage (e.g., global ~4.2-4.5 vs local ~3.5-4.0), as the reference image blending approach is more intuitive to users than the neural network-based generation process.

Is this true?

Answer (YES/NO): NO